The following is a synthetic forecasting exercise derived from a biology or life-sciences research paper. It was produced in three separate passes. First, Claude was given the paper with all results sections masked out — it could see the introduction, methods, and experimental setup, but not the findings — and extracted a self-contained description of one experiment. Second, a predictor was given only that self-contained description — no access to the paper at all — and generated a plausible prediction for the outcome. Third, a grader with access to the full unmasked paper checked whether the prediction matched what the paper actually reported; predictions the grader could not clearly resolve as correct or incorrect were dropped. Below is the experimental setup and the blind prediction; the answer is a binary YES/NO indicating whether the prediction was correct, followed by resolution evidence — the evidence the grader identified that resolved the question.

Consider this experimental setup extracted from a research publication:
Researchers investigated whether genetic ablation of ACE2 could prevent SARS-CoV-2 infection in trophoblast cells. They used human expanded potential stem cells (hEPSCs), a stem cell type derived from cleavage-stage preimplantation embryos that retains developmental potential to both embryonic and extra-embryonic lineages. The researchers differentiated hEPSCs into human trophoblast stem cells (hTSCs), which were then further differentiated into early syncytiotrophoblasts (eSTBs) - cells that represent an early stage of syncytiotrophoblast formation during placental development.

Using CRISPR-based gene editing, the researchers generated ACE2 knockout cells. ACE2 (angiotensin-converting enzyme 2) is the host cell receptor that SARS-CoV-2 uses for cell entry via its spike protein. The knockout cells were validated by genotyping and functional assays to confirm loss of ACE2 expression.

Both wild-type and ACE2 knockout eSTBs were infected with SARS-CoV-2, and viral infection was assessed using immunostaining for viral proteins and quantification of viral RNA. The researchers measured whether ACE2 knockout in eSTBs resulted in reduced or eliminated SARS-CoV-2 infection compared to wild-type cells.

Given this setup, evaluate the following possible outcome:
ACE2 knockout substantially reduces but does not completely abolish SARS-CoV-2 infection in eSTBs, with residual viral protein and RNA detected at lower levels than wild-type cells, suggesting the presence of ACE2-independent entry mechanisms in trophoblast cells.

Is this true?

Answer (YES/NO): NO